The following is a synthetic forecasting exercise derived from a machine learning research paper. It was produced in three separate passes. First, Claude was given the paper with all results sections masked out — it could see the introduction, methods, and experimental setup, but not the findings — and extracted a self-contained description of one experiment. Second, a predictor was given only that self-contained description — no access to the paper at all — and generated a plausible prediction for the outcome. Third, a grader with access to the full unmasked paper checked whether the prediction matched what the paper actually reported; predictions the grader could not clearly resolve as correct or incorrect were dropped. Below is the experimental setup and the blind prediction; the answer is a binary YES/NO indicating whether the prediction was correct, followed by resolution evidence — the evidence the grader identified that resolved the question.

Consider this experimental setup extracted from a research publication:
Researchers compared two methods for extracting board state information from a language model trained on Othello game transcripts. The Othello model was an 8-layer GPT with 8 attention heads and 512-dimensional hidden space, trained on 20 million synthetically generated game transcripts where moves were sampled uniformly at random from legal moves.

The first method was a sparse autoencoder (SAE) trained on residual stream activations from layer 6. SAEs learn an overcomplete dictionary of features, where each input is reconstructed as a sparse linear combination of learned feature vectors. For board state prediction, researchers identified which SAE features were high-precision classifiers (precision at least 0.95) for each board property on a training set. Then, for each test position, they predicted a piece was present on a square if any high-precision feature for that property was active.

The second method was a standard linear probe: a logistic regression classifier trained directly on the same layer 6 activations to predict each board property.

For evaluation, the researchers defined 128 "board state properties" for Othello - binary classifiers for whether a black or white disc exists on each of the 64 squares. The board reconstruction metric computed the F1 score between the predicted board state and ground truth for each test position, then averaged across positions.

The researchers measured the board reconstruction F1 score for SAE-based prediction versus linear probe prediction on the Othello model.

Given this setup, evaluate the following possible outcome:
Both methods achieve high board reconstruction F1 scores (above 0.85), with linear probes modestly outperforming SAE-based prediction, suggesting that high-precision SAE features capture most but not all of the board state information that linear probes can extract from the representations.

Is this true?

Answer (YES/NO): YES